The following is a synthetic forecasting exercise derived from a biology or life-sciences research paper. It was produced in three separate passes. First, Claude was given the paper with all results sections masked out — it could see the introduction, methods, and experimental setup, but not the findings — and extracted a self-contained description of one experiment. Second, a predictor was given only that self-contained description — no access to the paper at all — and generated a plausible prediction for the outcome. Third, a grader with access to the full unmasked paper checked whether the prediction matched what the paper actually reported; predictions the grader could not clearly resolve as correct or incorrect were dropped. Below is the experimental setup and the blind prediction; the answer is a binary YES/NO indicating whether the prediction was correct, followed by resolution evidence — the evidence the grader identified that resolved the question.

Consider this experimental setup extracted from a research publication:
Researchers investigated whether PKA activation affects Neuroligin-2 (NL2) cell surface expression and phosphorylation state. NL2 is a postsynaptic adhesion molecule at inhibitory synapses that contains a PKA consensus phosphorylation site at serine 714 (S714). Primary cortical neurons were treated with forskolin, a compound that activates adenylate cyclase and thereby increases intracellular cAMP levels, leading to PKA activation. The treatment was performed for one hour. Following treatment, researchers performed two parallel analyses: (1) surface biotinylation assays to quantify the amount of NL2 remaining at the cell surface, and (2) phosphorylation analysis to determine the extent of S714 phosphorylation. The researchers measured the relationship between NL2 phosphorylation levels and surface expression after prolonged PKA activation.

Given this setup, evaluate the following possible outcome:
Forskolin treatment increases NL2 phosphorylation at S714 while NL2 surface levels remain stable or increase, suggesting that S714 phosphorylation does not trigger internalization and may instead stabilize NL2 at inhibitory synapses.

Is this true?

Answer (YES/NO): NO